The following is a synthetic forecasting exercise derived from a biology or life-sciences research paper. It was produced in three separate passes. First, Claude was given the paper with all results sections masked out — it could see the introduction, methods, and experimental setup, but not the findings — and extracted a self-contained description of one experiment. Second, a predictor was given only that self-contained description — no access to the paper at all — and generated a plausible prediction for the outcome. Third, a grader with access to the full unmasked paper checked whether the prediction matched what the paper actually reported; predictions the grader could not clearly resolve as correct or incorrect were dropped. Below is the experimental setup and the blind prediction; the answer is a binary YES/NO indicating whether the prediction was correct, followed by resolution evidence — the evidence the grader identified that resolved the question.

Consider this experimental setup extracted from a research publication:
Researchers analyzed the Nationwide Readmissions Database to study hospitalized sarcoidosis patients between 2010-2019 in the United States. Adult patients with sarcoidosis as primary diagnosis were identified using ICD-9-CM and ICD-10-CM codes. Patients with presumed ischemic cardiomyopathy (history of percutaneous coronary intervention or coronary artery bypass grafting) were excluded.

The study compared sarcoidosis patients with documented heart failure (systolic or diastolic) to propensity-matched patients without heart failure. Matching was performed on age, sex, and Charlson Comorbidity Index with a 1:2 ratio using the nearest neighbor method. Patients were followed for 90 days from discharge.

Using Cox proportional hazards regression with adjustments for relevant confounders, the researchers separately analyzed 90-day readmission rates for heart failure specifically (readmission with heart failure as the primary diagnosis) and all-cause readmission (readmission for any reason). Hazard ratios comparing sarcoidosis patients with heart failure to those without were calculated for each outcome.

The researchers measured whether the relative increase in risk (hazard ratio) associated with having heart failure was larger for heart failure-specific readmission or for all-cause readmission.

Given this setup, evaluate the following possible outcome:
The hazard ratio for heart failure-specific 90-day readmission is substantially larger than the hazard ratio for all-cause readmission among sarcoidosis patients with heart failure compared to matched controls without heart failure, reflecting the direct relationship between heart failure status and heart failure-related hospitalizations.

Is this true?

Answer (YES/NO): YES